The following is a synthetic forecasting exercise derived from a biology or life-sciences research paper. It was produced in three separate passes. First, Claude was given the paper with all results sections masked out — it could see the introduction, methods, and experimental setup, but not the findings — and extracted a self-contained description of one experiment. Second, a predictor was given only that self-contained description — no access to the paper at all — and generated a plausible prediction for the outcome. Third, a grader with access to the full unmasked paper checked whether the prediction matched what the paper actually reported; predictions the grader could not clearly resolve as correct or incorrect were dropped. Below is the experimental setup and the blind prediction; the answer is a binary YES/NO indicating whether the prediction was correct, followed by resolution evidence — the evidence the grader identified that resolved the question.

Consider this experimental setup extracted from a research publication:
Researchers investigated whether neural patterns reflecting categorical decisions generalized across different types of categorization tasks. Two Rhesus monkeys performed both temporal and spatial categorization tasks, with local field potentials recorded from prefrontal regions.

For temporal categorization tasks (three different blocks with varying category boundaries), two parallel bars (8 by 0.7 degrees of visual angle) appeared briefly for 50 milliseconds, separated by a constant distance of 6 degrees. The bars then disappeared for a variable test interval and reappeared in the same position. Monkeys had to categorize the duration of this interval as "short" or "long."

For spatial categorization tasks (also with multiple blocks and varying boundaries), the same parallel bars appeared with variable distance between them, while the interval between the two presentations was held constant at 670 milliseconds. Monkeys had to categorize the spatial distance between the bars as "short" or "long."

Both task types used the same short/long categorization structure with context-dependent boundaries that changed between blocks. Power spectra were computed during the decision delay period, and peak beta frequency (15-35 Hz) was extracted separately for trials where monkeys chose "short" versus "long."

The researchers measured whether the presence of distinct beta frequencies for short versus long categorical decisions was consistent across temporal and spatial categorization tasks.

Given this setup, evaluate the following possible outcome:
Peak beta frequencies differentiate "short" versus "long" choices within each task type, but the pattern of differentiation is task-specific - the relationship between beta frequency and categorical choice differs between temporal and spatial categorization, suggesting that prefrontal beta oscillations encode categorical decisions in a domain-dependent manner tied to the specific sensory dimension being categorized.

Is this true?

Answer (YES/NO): NO